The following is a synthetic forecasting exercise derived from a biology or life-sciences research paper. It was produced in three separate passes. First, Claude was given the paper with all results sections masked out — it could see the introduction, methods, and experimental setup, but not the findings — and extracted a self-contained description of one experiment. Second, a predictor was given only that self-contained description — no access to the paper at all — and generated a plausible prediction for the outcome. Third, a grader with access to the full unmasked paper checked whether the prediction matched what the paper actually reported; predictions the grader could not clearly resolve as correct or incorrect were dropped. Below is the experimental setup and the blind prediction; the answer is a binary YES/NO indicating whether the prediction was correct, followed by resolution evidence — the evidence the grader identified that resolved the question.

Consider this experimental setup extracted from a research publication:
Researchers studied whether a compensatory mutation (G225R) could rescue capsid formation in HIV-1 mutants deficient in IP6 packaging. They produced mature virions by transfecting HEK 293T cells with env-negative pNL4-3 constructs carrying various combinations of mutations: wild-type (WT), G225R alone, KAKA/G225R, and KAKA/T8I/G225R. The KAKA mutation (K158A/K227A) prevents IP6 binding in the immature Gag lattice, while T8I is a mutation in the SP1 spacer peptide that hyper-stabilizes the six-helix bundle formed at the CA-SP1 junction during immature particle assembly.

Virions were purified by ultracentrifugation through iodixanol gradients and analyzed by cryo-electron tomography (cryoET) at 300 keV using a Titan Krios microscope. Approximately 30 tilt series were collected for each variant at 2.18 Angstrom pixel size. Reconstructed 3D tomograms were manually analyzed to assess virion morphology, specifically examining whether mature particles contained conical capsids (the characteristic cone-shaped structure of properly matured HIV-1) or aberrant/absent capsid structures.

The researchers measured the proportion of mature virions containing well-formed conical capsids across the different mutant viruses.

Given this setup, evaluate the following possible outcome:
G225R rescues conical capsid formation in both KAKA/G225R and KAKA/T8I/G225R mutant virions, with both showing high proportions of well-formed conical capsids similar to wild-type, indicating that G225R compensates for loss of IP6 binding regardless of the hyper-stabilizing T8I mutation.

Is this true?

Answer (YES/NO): NO